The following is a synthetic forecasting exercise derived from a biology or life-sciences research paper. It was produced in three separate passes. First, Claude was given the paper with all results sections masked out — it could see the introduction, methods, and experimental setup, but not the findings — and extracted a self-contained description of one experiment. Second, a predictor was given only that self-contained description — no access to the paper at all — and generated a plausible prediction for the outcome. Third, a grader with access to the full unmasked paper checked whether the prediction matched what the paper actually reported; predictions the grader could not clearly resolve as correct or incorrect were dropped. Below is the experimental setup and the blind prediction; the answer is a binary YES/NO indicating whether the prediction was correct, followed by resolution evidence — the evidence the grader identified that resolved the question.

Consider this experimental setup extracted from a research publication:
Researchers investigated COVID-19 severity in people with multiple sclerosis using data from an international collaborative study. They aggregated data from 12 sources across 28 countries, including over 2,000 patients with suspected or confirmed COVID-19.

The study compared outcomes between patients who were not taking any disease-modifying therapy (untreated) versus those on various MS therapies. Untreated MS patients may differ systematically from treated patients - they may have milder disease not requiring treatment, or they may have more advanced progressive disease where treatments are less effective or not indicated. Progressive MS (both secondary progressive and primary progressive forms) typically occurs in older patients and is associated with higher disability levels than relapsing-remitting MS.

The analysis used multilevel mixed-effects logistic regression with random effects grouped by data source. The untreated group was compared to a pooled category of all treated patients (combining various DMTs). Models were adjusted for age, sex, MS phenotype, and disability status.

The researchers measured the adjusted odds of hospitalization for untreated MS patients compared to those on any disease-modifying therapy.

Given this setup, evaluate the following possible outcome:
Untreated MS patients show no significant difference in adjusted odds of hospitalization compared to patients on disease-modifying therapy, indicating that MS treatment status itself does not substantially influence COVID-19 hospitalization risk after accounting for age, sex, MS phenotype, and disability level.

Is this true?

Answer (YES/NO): NO